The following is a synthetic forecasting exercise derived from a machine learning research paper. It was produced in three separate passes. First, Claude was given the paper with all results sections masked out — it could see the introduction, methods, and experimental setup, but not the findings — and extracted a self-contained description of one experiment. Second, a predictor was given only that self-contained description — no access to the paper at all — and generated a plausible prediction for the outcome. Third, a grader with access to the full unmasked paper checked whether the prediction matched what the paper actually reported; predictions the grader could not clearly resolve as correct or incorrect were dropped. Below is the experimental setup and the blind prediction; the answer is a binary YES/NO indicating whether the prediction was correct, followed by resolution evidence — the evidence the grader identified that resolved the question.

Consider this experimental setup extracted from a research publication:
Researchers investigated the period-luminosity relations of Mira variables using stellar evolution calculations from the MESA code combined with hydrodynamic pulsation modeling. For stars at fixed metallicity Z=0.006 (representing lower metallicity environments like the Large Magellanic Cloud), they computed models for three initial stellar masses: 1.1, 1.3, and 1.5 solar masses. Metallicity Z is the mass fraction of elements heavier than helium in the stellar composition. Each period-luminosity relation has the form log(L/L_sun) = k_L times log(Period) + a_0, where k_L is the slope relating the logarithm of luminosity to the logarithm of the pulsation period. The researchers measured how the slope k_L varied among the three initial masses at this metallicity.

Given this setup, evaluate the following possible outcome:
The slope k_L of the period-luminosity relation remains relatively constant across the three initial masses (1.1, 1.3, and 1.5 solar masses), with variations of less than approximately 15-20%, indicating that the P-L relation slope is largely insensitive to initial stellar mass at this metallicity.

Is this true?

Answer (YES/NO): NO